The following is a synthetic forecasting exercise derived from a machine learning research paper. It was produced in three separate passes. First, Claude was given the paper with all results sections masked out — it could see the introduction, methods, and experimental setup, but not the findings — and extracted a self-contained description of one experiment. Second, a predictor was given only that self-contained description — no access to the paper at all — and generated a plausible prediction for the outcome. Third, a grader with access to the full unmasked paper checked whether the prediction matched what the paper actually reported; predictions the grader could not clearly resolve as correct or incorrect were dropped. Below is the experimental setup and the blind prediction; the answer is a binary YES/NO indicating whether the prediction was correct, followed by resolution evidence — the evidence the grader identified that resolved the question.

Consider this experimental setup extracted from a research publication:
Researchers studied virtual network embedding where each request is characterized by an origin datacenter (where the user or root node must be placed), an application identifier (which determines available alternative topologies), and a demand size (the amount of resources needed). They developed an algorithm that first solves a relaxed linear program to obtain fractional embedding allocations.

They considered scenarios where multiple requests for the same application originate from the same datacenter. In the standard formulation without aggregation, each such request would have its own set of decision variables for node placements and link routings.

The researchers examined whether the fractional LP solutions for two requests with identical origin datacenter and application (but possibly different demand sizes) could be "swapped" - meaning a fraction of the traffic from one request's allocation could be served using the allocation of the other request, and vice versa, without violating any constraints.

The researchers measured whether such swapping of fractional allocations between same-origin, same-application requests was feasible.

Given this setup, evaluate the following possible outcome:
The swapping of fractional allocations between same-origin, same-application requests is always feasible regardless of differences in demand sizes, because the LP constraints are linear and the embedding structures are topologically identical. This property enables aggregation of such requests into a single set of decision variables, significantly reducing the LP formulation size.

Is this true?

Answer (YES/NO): YES